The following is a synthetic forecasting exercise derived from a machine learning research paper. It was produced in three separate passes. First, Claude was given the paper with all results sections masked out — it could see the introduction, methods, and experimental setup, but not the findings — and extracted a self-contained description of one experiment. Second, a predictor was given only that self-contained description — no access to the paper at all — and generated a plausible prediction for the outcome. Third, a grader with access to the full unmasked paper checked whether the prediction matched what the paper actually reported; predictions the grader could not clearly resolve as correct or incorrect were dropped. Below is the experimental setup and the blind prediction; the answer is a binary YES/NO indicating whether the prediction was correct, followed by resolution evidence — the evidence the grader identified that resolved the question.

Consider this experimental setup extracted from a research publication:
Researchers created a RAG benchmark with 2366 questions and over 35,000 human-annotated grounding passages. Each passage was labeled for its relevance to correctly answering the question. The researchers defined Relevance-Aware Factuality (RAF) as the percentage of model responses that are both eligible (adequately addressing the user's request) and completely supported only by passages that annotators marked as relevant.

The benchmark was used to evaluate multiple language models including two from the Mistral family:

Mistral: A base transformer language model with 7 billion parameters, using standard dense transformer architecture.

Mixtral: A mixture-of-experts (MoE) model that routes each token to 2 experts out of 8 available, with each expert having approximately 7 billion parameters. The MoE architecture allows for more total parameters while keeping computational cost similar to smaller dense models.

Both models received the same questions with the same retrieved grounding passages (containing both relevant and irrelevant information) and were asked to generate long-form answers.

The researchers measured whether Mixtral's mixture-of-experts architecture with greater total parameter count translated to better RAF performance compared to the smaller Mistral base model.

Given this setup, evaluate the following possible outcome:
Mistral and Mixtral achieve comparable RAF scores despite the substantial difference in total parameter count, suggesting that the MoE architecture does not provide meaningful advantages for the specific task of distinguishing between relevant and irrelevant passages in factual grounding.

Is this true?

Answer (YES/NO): YES